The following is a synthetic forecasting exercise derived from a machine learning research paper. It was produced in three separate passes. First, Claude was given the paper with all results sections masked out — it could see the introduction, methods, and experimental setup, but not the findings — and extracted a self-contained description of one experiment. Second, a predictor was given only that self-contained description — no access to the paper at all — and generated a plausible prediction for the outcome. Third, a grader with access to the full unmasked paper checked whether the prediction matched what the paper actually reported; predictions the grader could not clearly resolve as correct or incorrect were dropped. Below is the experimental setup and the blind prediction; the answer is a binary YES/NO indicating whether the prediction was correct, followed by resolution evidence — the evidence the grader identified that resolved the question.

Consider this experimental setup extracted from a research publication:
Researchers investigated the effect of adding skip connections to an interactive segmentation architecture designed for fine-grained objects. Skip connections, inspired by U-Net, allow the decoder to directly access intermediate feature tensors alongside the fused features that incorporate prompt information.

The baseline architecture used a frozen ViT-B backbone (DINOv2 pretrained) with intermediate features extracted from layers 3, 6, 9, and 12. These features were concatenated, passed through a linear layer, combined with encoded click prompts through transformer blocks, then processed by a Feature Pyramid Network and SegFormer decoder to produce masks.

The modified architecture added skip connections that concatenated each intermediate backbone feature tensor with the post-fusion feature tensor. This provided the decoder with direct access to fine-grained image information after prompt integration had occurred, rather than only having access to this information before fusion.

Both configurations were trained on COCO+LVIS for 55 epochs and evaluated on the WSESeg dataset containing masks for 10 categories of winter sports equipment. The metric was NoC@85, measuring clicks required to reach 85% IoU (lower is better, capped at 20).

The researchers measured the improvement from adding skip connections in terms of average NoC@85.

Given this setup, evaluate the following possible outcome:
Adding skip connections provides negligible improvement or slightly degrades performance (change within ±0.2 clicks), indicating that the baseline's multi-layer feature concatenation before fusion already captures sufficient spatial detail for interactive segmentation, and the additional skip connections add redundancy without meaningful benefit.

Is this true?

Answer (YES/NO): NO